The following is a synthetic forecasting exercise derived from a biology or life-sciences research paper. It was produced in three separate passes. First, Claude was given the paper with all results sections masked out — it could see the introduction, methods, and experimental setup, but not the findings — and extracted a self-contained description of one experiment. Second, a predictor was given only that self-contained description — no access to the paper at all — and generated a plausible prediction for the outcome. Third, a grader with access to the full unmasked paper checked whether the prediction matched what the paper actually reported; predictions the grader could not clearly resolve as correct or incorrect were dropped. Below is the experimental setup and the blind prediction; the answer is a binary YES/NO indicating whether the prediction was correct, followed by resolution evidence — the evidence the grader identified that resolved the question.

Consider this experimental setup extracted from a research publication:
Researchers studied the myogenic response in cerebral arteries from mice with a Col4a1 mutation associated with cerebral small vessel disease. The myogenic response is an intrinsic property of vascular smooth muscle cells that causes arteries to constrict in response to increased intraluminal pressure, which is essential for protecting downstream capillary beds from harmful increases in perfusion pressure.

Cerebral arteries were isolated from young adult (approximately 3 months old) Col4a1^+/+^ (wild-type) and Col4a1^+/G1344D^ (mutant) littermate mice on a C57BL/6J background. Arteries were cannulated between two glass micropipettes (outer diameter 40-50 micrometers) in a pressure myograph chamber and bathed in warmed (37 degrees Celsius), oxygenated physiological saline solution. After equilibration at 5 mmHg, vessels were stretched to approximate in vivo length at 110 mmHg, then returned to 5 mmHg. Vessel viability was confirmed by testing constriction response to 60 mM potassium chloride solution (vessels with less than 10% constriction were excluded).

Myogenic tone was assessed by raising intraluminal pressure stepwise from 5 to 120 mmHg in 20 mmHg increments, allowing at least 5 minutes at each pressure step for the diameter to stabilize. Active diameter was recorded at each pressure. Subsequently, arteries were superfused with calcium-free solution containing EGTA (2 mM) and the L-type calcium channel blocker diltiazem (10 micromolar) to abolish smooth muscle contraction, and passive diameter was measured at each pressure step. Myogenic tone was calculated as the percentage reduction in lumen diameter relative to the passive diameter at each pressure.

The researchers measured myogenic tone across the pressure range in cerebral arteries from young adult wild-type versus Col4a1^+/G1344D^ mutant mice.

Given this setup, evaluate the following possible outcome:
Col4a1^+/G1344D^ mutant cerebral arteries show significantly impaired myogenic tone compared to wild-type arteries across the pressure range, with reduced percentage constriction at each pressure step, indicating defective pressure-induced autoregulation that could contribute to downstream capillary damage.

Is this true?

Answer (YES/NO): NO